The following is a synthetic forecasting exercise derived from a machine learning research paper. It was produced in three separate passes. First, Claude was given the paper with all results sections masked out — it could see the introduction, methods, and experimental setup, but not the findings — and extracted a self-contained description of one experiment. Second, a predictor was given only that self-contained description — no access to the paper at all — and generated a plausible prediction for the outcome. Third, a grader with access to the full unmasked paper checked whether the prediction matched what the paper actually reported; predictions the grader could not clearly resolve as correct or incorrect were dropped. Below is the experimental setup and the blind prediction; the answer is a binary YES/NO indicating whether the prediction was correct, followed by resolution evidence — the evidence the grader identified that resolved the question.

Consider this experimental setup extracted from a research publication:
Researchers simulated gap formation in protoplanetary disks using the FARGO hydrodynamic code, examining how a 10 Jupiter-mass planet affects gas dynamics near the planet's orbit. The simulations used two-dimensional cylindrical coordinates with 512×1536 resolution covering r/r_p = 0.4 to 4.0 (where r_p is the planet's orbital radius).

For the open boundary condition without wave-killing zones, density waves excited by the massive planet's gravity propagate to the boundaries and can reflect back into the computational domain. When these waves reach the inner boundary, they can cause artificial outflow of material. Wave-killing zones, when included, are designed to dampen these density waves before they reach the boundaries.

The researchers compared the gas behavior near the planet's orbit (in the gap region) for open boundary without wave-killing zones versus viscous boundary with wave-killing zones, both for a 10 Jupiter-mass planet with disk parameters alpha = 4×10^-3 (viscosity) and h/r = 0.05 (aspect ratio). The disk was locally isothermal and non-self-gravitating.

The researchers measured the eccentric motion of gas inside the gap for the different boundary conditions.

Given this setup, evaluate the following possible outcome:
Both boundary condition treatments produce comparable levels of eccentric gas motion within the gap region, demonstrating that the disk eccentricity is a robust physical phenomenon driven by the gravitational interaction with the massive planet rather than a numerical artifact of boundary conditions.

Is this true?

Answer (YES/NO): NO